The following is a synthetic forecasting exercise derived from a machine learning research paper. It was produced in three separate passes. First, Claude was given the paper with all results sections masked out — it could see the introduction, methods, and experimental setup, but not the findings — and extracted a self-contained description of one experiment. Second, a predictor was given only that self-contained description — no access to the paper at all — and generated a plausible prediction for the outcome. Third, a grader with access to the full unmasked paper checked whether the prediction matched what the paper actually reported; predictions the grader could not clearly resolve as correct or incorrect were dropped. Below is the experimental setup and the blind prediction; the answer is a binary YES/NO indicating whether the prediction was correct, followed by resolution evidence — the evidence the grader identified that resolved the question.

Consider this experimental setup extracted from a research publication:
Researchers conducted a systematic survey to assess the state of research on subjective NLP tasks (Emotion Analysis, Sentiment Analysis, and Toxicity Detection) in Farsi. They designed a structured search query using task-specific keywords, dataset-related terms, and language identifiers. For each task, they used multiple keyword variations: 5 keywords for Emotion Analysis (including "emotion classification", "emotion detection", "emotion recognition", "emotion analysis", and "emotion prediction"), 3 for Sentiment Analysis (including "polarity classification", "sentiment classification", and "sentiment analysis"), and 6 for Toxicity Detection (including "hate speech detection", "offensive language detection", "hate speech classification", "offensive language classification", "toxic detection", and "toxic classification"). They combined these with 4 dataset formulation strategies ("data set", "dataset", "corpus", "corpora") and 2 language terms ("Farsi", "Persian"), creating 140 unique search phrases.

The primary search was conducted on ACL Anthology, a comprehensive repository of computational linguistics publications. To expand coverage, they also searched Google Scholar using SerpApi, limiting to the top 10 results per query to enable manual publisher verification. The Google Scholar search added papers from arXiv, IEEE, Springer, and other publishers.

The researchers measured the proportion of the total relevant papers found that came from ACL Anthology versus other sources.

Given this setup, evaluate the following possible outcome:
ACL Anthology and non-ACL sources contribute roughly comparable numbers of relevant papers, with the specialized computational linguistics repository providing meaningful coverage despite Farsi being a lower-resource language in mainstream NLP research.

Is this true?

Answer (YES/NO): NO